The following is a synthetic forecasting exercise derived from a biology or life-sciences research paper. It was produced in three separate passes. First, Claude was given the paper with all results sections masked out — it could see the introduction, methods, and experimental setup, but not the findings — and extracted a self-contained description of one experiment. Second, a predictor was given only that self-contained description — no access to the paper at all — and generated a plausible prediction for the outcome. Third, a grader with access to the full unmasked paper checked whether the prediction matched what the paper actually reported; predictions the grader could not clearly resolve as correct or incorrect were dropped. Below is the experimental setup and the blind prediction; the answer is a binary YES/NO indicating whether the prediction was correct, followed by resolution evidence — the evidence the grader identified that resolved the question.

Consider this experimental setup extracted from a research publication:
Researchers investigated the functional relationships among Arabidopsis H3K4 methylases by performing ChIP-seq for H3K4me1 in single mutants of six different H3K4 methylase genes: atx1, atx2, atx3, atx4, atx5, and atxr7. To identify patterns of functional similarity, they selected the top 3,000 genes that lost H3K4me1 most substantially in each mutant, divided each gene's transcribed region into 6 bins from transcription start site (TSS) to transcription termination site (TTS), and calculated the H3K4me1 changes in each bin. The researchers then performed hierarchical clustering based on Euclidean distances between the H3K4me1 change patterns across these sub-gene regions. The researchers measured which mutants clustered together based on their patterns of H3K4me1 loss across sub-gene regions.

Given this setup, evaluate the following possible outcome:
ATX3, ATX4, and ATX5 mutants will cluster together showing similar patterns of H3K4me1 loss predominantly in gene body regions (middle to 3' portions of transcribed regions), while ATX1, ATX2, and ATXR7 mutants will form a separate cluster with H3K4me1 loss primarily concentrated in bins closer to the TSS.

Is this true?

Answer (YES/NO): NO